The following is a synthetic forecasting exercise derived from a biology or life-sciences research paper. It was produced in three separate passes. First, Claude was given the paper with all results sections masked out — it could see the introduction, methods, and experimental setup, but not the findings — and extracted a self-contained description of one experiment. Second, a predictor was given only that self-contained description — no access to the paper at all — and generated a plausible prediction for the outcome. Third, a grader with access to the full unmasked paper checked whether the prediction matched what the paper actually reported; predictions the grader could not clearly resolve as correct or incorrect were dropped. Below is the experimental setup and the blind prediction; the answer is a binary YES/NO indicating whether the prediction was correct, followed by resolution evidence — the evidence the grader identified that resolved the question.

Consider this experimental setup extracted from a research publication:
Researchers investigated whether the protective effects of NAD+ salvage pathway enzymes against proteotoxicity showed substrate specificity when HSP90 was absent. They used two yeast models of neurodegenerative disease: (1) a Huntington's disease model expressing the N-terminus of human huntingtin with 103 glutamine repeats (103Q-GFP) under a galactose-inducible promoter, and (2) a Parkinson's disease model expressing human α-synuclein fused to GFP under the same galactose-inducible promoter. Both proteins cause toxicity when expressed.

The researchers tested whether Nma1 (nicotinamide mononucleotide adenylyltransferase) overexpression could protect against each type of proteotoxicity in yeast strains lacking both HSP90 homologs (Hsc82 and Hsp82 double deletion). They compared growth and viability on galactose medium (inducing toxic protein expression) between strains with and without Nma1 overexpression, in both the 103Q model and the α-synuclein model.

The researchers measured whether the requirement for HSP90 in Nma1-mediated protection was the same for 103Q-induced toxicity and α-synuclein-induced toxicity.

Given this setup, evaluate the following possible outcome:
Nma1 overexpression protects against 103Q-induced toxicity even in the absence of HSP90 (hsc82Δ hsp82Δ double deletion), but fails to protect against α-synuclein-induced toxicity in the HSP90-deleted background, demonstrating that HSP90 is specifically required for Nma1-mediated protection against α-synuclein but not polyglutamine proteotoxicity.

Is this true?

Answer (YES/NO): NO